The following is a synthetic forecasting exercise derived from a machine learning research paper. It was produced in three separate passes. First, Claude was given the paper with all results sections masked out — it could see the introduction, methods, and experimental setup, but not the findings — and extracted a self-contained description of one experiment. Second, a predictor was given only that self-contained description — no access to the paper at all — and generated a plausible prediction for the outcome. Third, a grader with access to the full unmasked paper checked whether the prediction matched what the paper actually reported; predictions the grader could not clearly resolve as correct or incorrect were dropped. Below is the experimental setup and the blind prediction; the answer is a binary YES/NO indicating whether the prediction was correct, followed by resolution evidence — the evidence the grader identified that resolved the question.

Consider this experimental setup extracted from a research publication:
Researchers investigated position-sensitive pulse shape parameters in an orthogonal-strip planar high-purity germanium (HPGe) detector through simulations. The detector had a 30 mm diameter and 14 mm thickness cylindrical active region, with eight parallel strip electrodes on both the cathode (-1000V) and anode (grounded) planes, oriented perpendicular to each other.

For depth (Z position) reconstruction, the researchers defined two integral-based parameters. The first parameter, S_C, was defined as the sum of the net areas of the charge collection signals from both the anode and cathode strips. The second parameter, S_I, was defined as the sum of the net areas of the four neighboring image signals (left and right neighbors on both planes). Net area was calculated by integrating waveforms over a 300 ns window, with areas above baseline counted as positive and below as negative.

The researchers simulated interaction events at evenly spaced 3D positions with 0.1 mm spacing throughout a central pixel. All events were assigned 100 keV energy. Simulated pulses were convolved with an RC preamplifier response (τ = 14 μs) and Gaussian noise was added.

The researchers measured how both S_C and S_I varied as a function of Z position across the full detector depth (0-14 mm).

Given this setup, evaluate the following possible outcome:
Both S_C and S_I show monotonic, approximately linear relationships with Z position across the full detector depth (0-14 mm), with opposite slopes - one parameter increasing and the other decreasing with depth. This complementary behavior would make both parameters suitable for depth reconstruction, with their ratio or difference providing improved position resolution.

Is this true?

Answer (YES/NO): NO